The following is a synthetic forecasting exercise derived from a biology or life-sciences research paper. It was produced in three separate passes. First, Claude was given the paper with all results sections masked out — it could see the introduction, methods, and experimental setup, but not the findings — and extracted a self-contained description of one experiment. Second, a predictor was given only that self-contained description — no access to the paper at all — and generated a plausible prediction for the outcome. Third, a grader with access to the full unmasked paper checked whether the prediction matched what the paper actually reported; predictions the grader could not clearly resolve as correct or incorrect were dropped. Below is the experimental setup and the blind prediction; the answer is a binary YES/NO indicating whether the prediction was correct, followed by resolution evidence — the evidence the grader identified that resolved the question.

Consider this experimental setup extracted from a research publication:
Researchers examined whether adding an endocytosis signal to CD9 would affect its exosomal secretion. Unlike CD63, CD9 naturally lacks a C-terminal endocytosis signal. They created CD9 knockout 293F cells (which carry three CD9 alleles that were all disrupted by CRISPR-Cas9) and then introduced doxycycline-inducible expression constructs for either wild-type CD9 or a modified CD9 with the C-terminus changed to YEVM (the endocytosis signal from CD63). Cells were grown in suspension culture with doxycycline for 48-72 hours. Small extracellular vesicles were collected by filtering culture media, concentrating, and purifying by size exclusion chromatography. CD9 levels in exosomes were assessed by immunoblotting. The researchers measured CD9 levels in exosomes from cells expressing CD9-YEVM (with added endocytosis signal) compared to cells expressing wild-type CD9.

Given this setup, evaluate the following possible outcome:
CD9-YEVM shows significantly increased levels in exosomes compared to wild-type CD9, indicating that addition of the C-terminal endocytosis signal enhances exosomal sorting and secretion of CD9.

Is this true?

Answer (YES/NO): NO